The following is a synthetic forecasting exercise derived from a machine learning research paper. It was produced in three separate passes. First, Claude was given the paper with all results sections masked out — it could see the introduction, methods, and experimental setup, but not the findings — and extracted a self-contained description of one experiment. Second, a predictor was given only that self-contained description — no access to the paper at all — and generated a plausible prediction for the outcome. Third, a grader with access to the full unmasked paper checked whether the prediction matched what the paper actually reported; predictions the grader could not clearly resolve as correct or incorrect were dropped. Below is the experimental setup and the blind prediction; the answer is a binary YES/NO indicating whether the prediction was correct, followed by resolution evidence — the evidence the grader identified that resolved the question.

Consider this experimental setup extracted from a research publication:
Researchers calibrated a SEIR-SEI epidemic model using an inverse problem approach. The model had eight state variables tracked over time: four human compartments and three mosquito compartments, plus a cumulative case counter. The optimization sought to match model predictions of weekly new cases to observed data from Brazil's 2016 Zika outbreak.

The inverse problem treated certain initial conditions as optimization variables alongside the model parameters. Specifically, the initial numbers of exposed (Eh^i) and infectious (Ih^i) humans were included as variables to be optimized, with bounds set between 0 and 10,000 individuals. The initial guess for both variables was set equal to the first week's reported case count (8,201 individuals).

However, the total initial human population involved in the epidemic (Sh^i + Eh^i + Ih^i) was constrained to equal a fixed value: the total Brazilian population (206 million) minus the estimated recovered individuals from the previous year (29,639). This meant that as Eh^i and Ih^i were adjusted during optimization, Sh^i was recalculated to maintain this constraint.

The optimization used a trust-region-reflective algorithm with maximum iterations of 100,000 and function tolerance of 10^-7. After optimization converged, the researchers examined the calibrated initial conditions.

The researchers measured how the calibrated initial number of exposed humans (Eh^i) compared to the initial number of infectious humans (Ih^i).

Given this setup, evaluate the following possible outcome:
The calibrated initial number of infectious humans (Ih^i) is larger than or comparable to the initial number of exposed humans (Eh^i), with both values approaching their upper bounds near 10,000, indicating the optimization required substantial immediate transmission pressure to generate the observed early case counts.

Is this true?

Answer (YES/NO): NO